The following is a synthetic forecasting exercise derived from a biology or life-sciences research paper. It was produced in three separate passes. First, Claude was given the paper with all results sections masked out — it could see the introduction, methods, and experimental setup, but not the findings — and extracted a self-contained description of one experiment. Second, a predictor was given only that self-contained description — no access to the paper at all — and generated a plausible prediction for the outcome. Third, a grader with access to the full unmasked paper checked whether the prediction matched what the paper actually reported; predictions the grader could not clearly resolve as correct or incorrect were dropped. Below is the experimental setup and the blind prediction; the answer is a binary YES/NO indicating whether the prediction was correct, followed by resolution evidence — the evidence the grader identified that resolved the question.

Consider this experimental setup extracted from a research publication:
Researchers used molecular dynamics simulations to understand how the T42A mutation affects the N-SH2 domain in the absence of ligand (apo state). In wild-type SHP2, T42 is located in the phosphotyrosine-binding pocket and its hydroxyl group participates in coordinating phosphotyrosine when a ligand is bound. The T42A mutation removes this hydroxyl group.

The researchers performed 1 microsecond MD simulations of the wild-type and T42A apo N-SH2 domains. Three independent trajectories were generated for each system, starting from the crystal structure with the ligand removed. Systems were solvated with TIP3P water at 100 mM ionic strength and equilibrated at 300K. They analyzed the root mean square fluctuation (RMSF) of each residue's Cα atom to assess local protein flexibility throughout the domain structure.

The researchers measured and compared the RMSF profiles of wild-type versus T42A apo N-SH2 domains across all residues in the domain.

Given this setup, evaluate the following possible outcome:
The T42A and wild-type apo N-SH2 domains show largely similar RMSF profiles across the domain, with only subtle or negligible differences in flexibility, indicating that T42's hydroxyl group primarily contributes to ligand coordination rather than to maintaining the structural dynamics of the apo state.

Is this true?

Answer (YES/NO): YES